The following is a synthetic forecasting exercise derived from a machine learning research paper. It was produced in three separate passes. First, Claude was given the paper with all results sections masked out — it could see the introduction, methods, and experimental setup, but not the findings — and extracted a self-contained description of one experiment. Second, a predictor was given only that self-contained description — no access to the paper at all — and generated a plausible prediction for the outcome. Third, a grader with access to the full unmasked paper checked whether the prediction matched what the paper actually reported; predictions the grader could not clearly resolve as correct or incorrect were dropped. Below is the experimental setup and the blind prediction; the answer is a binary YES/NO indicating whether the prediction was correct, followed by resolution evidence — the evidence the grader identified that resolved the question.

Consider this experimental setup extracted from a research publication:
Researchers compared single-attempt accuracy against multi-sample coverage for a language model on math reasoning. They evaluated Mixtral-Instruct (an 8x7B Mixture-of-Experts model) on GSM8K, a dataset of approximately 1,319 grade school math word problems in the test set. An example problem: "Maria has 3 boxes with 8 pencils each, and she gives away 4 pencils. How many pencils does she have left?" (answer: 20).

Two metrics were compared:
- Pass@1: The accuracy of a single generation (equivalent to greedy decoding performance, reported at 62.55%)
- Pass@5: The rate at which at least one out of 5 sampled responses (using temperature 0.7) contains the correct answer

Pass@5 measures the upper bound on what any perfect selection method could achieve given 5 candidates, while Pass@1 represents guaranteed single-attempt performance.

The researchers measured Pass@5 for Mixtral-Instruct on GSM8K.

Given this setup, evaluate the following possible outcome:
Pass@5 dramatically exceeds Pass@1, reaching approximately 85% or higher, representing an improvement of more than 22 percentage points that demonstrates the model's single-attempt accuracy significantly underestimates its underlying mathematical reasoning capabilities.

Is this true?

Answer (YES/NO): NO